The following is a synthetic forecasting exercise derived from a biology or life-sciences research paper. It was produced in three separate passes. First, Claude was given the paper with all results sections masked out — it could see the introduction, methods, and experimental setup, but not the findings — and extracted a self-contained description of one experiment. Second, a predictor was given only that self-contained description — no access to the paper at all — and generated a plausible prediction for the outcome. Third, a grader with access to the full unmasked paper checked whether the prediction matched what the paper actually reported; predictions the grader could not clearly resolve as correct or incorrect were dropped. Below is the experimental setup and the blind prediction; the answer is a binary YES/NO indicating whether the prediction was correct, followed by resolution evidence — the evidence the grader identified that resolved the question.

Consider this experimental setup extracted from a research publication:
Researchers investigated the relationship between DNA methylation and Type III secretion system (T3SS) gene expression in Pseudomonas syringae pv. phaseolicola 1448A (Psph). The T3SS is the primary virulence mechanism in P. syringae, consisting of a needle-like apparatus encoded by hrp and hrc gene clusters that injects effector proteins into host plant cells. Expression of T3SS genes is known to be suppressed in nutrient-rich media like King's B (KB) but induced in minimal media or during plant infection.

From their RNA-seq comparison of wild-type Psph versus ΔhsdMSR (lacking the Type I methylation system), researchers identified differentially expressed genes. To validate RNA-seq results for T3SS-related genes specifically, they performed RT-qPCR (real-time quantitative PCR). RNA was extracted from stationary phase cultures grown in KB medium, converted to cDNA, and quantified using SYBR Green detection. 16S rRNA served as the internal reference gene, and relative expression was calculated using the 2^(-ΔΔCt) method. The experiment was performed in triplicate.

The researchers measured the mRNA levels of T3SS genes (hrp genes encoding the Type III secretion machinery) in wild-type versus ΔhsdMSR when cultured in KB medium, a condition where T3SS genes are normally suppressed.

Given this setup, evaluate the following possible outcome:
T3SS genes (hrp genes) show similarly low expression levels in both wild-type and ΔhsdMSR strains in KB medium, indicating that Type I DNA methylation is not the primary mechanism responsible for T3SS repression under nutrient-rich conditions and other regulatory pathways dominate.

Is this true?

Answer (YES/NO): NO